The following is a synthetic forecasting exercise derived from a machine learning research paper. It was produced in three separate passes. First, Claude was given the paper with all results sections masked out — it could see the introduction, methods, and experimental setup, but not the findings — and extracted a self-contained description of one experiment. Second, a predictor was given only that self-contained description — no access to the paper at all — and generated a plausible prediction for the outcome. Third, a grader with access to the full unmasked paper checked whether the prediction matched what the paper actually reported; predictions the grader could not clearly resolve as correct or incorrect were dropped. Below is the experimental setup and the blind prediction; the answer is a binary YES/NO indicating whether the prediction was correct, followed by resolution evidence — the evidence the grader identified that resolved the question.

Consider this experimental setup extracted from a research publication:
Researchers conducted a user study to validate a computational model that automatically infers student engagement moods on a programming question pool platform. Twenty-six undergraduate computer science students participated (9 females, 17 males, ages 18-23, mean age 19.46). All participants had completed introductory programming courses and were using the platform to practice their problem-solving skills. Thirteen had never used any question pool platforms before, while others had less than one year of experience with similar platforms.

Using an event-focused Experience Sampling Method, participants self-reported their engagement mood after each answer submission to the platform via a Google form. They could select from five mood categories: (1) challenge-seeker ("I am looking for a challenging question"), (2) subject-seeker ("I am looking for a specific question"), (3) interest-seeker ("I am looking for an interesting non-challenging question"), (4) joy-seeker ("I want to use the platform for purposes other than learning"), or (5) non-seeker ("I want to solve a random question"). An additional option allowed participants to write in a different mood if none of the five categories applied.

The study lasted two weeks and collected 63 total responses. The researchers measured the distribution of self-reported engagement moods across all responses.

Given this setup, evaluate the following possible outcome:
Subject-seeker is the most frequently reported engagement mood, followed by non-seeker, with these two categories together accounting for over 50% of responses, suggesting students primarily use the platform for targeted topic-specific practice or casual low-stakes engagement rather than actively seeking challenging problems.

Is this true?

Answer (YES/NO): NO